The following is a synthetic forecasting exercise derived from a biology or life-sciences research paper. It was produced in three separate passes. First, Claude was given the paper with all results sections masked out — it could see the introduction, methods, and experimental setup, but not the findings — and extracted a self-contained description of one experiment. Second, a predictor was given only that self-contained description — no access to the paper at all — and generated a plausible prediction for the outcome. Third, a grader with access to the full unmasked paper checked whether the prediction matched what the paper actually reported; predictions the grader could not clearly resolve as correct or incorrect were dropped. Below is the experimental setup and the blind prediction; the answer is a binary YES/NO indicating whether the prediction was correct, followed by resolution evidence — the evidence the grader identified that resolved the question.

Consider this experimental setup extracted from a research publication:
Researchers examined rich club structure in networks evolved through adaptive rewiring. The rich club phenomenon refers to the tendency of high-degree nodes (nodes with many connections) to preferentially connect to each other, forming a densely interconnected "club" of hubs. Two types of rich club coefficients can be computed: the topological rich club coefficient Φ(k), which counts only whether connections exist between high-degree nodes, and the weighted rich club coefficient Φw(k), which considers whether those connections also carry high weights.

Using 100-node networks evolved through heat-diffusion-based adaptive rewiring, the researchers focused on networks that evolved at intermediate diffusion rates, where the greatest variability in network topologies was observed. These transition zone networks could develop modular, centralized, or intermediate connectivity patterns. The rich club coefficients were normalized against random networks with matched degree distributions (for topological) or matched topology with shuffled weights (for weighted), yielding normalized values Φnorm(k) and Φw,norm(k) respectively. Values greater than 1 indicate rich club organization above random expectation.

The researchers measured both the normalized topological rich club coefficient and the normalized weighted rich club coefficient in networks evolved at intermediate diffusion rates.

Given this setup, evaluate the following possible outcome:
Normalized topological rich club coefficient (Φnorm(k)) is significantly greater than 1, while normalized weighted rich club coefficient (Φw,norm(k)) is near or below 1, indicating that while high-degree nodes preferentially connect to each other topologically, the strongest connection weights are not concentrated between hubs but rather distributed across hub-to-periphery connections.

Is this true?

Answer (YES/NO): YES